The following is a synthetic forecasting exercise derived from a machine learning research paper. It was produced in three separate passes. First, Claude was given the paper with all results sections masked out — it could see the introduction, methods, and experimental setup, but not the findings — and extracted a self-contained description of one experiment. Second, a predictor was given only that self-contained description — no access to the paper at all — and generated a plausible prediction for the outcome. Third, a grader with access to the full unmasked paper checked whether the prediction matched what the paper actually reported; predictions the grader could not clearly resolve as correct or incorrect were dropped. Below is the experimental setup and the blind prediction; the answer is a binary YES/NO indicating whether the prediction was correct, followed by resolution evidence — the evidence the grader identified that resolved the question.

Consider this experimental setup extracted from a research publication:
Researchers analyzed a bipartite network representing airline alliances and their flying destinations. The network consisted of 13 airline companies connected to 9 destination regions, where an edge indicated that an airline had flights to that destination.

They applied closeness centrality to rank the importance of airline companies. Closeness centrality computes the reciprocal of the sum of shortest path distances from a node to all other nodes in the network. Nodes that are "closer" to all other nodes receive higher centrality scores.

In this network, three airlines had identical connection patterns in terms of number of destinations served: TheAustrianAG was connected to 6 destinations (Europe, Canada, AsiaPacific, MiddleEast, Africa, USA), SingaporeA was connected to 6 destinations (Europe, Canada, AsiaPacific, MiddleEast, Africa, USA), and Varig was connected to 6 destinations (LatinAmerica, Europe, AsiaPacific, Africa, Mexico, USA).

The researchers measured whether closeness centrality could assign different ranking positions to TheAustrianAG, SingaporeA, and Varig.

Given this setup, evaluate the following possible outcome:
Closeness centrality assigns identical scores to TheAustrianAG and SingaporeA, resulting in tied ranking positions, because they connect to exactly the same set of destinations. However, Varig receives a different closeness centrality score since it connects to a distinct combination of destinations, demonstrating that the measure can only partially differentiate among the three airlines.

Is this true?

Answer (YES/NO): NO